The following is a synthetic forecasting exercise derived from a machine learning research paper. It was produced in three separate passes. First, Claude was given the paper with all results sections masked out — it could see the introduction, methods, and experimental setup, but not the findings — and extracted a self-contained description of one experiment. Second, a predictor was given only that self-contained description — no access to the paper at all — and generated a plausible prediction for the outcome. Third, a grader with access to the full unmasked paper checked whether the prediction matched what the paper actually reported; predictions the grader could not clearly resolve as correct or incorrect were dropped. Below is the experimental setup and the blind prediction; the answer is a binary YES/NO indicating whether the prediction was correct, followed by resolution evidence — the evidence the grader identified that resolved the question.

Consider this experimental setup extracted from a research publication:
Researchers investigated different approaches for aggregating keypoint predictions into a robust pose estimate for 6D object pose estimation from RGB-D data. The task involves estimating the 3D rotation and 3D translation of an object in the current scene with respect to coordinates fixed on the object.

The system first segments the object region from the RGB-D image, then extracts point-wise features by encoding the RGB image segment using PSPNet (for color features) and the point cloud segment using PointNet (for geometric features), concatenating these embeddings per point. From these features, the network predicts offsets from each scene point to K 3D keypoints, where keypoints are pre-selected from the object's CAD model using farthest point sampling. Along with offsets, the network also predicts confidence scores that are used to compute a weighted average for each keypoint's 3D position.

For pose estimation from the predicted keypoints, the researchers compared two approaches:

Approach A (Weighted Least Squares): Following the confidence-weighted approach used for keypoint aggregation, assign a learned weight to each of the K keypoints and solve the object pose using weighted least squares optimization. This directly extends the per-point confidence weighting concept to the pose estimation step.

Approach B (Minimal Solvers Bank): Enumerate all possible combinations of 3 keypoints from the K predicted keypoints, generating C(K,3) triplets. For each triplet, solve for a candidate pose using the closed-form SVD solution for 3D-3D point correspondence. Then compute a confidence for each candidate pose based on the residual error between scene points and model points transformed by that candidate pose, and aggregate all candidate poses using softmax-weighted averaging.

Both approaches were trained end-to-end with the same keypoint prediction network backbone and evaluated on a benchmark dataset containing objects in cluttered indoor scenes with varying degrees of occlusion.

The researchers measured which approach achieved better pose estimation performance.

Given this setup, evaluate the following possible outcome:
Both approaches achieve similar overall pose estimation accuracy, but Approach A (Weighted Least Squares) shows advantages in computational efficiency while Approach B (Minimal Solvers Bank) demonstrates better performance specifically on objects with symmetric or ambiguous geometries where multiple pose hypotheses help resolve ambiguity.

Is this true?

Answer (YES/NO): NO